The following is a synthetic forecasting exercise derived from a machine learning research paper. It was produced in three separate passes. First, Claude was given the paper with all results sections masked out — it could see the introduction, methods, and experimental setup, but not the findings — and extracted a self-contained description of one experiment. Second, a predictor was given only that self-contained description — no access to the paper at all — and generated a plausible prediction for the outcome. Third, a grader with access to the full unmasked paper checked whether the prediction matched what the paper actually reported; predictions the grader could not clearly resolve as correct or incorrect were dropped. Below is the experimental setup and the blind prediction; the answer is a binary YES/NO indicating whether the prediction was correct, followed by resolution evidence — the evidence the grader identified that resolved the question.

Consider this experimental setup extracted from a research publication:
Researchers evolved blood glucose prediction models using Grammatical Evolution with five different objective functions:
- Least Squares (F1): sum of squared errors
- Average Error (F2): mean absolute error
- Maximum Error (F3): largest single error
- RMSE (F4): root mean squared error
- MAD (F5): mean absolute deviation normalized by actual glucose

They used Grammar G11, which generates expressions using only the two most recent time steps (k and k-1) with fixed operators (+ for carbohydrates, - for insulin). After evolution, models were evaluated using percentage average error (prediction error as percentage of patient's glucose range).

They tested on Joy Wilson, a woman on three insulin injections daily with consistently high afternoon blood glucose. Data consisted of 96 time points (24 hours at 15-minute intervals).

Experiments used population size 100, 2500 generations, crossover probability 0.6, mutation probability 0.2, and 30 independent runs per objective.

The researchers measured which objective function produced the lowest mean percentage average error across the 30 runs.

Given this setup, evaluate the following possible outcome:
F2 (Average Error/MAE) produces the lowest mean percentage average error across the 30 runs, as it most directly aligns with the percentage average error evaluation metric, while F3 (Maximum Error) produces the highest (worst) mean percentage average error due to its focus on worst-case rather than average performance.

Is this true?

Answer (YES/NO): NO